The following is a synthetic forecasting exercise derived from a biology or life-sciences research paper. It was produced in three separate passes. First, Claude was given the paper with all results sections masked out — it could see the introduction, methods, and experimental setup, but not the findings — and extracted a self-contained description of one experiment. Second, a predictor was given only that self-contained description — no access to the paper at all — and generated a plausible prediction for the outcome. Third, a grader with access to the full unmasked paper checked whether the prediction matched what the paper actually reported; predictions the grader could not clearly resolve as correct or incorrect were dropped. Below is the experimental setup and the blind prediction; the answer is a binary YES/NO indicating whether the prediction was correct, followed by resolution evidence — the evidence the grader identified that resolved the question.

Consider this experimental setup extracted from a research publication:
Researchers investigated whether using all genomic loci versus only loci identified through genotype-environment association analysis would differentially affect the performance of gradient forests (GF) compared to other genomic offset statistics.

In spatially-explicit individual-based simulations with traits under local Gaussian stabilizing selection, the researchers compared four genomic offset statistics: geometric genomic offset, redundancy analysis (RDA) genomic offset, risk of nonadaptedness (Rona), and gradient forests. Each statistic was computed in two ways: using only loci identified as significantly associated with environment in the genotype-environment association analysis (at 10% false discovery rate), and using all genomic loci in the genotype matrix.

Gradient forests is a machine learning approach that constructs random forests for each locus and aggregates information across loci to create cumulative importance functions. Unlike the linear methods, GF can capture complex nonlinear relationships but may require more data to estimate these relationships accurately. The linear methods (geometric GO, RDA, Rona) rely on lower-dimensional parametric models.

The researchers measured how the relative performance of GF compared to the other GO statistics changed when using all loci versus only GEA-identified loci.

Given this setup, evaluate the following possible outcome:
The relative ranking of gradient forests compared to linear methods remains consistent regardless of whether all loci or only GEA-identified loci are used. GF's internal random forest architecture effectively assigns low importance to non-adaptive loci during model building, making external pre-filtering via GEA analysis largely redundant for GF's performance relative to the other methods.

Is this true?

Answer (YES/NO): NO